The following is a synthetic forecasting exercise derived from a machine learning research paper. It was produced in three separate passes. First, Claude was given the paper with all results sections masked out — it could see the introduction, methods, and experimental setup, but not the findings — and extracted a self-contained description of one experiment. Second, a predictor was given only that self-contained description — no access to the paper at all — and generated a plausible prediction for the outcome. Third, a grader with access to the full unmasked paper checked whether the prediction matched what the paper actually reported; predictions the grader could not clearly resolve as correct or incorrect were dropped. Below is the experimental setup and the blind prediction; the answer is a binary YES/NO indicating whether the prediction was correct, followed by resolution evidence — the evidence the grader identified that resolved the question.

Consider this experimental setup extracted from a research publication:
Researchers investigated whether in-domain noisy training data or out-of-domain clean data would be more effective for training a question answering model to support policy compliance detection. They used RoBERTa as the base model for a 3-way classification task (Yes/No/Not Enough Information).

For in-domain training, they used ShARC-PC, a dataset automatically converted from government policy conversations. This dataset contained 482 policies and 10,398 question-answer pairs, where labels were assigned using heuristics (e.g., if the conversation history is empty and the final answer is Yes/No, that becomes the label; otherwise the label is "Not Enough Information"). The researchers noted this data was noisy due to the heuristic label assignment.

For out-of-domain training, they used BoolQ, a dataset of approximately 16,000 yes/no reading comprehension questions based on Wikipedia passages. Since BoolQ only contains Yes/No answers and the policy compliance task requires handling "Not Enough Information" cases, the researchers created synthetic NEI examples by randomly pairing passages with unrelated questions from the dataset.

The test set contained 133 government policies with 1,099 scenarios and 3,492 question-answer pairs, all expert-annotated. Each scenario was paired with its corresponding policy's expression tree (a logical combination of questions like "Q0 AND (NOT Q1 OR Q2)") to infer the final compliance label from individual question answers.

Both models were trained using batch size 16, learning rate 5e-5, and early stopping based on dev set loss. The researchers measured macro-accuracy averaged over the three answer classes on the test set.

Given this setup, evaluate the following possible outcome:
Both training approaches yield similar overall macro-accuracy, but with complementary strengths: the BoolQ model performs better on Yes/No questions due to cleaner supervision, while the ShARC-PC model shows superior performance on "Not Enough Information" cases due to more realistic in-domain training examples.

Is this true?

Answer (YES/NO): NO